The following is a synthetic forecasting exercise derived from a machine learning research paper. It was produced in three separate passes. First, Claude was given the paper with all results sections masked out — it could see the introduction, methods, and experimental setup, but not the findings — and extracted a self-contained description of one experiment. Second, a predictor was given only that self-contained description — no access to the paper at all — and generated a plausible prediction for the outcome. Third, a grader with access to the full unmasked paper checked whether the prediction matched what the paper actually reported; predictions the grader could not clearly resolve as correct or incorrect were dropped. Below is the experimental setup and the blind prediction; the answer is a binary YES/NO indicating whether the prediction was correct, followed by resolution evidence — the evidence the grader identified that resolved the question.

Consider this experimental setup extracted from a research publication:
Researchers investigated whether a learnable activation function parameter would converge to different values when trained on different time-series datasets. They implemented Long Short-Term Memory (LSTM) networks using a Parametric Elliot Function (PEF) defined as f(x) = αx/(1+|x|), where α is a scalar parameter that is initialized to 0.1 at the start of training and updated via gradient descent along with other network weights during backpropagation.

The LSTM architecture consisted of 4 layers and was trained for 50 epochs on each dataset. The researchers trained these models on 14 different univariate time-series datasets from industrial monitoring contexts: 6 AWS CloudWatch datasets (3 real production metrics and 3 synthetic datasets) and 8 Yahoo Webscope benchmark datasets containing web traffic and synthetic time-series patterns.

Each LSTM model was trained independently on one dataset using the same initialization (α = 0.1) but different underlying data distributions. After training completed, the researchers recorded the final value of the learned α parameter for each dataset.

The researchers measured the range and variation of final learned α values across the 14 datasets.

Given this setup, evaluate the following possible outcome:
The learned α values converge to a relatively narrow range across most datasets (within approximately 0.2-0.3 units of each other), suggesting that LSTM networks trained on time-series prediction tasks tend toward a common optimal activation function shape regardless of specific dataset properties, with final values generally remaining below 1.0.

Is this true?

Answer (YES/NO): NO